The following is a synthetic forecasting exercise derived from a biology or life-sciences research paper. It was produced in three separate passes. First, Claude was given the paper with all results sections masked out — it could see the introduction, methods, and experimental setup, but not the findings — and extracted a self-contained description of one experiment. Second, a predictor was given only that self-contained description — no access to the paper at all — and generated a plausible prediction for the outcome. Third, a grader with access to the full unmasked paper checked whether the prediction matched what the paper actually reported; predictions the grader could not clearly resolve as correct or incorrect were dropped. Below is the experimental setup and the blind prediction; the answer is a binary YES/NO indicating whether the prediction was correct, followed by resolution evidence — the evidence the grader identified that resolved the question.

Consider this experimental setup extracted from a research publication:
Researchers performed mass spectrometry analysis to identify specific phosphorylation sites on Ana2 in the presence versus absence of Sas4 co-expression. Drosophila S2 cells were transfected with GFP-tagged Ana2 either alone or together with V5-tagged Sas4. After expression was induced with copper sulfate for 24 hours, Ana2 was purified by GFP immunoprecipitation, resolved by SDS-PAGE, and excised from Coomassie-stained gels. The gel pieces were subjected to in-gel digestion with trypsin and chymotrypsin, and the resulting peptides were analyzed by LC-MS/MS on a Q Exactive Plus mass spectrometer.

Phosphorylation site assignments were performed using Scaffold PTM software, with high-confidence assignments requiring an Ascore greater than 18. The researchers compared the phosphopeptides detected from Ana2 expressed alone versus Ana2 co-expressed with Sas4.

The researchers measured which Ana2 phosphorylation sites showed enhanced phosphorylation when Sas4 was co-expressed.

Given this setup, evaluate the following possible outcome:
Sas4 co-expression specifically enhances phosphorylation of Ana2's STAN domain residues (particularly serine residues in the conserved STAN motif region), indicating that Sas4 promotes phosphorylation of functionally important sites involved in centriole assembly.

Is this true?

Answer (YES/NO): NO